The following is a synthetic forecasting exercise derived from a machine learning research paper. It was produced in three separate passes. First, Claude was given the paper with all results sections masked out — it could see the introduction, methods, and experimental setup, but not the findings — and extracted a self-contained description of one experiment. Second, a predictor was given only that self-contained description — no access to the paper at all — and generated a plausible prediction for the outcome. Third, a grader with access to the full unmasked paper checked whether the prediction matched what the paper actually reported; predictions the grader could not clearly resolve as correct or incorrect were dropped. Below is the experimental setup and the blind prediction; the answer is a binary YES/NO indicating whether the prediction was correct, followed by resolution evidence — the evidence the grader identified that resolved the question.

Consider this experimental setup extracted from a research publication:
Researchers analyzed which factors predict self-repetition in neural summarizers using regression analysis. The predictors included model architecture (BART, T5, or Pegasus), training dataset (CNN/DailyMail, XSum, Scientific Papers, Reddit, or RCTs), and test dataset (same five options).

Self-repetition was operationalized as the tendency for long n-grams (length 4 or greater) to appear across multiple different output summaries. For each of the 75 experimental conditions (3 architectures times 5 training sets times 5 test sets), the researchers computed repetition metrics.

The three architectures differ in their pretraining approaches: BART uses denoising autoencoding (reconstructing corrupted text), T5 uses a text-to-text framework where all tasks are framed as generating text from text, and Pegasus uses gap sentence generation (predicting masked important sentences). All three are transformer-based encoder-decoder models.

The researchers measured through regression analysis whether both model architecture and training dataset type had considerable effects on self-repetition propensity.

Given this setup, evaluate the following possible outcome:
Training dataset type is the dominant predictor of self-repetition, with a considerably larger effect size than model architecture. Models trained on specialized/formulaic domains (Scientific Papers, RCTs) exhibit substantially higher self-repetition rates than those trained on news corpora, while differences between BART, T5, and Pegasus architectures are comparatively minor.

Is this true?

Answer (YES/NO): NO